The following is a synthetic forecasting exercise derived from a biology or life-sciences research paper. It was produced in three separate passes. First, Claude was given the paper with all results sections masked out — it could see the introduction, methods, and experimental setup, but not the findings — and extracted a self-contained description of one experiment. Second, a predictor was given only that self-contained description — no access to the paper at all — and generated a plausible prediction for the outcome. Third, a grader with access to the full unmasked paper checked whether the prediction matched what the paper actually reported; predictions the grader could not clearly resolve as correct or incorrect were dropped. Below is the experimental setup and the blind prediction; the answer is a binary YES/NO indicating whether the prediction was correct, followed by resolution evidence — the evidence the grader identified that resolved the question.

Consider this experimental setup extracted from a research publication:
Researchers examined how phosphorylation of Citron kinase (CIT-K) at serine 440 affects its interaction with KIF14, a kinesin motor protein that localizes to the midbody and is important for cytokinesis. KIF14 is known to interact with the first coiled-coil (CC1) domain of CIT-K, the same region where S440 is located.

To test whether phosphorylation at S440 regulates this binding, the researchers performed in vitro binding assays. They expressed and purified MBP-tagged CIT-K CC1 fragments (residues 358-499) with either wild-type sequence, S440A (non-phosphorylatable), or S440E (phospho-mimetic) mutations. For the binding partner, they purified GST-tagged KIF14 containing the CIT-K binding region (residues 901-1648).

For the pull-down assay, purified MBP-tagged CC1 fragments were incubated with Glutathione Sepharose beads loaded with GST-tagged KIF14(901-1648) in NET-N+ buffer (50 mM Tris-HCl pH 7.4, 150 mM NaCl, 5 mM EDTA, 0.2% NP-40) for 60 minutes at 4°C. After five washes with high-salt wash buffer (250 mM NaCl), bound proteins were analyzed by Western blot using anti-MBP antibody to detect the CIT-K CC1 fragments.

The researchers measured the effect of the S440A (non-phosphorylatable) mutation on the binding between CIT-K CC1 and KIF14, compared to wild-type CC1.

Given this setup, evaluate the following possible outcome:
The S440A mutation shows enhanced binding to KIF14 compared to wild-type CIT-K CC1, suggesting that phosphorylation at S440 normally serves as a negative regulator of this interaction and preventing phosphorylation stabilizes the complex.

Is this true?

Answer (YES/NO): NO